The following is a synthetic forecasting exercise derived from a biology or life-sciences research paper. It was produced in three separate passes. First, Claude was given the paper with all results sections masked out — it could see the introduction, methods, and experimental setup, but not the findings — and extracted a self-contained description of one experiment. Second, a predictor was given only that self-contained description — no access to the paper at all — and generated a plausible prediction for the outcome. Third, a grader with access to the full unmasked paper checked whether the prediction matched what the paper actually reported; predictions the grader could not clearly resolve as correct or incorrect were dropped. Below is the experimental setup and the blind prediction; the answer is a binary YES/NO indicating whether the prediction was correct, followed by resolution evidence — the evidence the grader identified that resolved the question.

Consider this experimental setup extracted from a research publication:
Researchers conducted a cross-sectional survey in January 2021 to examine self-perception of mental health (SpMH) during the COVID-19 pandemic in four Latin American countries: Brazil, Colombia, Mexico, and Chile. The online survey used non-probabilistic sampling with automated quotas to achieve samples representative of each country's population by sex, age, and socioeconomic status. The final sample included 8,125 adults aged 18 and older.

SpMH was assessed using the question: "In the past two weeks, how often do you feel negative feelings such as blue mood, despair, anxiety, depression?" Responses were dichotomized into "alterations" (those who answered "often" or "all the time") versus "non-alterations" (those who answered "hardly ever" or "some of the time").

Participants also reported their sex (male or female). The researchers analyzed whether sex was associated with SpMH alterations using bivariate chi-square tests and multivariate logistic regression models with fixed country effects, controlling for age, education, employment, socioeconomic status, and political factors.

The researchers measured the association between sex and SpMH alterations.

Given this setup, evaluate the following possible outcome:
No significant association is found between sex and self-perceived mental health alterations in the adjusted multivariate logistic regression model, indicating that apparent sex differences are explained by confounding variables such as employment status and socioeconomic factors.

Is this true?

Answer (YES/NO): NO